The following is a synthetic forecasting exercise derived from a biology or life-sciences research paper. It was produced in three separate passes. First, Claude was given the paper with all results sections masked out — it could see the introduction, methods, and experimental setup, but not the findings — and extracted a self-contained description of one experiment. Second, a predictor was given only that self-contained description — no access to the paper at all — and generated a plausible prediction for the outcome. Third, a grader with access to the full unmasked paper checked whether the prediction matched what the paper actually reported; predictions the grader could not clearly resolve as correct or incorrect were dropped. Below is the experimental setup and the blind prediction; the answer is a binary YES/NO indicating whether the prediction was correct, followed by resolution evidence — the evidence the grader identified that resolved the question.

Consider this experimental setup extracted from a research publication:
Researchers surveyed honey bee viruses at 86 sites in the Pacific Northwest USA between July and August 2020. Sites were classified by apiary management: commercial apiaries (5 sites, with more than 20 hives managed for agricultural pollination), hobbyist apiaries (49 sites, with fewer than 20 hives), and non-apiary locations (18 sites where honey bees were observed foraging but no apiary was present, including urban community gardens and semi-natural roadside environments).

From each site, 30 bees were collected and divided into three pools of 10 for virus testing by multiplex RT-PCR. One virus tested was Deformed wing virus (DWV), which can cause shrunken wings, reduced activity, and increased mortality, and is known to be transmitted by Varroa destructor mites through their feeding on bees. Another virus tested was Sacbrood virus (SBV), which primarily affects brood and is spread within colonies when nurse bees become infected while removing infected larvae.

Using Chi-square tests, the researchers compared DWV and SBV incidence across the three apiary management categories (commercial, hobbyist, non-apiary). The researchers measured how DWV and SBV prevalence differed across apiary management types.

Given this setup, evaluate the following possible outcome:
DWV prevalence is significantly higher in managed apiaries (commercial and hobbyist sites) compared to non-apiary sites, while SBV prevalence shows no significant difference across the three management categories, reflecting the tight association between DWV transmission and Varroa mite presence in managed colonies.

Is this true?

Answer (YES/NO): NO